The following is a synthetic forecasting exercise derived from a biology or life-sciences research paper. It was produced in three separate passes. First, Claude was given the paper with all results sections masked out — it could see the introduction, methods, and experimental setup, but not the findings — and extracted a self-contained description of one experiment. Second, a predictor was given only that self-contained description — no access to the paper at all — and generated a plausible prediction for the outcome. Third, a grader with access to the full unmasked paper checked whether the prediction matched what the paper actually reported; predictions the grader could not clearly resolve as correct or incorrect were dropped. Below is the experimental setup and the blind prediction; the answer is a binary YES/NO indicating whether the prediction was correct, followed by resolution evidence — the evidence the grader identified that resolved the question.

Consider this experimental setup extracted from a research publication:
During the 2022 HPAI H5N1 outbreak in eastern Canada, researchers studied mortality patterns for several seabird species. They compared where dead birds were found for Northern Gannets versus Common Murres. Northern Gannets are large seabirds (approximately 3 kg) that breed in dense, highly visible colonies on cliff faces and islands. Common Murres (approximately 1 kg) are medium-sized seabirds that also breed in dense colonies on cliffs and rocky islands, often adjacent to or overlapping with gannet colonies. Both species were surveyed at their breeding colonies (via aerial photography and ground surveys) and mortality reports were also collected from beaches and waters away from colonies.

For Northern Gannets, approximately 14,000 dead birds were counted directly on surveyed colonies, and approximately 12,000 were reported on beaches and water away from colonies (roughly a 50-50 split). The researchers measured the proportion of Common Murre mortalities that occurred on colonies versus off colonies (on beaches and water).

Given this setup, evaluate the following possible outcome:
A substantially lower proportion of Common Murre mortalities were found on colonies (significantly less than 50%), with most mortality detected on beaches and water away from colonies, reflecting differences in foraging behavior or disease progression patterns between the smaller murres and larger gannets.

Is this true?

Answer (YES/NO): YES